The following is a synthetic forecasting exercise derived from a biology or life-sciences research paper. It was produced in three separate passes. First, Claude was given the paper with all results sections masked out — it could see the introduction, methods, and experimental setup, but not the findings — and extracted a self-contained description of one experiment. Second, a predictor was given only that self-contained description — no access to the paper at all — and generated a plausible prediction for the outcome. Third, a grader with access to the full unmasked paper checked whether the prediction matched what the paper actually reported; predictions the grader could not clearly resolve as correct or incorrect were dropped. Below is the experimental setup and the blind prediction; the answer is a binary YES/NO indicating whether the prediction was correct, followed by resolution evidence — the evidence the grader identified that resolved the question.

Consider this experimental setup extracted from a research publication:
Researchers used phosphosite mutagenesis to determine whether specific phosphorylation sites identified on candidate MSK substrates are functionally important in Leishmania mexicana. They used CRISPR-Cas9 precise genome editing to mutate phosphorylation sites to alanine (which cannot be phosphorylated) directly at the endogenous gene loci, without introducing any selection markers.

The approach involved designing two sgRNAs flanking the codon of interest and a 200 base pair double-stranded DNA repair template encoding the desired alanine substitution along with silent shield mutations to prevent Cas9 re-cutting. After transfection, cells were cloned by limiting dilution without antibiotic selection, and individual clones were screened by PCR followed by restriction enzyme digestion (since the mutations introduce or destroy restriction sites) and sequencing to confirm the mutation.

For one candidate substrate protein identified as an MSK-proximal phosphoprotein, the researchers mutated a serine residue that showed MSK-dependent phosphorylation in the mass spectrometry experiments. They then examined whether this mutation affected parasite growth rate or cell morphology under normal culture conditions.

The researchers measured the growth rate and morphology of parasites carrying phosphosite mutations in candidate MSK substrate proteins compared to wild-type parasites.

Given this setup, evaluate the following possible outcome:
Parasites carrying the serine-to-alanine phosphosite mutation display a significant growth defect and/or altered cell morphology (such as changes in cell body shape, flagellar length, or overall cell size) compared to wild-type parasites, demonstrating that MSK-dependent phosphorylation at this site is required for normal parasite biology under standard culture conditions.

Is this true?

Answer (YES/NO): NO